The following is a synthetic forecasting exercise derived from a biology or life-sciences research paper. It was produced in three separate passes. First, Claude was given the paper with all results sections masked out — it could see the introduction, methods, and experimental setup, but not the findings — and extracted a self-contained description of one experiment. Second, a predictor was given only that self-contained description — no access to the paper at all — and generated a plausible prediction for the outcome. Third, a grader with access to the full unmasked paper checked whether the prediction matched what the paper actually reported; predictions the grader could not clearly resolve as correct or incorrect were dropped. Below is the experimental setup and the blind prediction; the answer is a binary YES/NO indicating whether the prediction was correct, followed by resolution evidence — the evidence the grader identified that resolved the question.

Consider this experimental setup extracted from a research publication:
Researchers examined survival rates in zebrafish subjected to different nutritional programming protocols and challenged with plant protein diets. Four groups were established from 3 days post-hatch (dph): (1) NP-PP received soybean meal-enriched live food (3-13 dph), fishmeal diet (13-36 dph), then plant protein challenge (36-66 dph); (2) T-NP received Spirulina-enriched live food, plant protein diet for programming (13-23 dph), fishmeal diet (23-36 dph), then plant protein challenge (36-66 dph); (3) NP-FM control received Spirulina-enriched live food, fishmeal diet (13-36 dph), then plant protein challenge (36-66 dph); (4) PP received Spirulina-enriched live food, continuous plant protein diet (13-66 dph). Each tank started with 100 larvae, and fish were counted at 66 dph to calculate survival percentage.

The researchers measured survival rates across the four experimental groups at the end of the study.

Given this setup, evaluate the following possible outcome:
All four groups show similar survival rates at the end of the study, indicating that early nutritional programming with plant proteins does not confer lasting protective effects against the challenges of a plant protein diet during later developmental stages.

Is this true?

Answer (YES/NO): NO